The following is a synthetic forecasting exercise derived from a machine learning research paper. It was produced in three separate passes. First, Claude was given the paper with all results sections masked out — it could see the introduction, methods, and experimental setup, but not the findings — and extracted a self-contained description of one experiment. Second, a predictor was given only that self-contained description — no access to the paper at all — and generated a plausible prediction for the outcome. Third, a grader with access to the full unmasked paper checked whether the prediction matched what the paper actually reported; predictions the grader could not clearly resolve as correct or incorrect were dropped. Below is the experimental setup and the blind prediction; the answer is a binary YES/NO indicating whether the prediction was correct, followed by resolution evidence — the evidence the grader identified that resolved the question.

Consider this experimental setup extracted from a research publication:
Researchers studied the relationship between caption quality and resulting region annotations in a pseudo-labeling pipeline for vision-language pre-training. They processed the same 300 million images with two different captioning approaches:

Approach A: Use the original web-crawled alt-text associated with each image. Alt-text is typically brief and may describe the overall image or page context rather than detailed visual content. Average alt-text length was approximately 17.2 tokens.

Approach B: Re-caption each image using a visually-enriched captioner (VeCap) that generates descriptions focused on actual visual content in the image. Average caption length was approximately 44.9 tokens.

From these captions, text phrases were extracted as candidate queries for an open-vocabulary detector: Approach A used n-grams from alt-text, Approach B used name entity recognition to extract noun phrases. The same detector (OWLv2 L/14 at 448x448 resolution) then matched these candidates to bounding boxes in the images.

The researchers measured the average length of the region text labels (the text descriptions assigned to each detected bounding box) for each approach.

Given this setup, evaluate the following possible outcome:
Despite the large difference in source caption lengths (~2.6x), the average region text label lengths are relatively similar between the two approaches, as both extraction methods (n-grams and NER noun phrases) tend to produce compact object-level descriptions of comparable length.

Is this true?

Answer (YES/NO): NO